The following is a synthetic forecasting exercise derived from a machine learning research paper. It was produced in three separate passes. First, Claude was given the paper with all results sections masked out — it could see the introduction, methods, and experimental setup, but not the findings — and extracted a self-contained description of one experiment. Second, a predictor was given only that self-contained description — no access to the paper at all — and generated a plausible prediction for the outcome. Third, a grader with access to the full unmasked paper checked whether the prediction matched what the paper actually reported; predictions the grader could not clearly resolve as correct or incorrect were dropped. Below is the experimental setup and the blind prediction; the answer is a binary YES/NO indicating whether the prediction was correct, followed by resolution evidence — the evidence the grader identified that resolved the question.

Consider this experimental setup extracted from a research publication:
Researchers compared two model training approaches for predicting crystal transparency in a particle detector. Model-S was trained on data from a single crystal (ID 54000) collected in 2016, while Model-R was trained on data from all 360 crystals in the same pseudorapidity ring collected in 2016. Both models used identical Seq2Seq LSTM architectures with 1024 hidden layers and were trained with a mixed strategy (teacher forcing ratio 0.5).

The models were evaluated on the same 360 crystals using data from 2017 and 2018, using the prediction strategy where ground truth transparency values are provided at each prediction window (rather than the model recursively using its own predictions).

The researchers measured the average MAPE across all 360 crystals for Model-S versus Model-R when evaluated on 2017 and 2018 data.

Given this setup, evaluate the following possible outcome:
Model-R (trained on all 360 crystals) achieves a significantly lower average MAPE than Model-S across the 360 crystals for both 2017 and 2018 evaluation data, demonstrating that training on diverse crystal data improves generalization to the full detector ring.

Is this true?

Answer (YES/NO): NO